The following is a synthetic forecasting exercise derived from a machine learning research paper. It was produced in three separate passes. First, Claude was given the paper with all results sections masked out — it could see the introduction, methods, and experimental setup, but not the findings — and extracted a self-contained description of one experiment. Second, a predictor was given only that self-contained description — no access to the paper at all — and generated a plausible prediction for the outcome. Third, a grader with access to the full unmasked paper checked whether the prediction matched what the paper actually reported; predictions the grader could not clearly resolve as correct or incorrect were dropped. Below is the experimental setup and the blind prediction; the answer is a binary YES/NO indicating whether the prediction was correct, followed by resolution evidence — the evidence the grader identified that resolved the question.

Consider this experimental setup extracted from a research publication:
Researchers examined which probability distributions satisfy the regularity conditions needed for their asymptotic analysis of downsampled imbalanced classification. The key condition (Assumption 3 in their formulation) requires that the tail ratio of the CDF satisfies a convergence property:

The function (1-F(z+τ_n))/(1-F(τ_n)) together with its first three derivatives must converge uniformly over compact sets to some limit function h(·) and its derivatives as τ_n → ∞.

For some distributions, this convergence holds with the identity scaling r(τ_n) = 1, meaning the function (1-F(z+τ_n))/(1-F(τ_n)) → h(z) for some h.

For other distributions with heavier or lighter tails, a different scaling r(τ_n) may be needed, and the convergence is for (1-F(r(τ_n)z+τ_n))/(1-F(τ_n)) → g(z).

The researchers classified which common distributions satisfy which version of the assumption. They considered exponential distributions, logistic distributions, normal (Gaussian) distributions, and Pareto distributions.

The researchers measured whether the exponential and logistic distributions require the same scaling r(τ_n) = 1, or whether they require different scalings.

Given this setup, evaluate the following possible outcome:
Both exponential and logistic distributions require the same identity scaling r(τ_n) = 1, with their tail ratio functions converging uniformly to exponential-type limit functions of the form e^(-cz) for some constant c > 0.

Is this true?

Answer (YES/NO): YES